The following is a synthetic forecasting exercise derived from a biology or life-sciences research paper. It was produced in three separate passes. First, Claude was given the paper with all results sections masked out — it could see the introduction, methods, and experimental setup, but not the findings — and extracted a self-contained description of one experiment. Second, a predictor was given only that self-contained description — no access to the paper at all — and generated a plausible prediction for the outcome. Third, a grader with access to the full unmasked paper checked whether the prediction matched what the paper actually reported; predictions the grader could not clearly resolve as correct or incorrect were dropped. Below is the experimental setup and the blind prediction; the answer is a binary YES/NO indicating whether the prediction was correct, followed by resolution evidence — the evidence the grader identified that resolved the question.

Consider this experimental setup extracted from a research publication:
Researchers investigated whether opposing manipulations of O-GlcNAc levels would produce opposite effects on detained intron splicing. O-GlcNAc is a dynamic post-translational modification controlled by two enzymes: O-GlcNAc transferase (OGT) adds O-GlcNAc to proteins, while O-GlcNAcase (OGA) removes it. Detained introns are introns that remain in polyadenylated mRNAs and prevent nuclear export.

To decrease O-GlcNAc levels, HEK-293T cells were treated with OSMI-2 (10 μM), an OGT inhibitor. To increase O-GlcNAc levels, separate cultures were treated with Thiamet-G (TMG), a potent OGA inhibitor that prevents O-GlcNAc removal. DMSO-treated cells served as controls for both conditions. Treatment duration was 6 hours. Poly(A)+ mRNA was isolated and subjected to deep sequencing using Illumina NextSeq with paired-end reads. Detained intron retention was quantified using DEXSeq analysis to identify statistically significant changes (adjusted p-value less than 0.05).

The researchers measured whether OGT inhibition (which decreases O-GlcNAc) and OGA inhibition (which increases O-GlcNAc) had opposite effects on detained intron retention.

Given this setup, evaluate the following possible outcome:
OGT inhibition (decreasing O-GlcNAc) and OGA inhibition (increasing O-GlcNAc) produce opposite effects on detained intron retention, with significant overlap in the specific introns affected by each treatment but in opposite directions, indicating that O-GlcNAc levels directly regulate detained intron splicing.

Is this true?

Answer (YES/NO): YES